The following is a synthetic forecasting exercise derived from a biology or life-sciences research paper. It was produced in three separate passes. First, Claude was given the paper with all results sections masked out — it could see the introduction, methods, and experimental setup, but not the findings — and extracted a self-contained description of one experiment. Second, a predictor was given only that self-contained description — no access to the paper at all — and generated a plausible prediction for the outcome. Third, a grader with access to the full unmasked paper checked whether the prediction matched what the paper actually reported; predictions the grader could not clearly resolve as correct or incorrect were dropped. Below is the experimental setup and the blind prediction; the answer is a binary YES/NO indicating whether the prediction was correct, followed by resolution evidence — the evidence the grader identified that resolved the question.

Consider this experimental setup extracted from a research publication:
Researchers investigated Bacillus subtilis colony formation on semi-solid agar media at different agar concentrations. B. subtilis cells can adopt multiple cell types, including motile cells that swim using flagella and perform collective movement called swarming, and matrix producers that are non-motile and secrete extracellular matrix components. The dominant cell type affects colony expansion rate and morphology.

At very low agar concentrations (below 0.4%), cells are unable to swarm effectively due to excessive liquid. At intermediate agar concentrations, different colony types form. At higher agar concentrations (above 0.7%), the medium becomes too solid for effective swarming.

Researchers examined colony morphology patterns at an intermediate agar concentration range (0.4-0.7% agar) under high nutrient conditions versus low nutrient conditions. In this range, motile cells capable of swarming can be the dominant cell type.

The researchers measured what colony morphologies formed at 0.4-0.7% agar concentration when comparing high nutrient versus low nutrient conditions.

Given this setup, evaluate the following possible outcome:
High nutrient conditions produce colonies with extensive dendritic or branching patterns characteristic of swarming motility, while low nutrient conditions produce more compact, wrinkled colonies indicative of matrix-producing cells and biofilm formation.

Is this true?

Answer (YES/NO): NO